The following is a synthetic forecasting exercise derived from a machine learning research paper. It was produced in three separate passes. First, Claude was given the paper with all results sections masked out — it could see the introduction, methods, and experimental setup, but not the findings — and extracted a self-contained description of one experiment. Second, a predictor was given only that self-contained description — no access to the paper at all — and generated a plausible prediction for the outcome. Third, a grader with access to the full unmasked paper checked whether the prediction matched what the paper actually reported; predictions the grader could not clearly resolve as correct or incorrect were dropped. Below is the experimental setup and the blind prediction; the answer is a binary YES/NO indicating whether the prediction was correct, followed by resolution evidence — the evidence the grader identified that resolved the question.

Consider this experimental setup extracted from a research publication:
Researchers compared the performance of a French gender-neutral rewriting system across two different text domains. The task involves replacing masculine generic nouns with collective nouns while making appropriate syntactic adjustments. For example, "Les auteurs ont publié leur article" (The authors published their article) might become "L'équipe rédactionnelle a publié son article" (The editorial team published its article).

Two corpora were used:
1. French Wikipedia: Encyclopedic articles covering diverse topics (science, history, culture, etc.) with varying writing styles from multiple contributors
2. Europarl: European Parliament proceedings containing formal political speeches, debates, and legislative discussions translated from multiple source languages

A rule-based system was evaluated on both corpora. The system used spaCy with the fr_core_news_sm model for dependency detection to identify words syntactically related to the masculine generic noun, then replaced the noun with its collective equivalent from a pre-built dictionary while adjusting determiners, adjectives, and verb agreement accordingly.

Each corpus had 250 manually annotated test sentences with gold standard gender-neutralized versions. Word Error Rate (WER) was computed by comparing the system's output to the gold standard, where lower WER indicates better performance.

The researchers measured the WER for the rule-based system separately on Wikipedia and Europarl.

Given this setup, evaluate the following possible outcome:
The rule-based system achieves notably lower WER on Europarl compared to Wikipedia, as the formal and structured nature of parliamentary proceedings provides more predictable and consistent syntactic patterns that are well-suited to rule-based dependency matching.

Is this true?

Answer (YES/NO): NO